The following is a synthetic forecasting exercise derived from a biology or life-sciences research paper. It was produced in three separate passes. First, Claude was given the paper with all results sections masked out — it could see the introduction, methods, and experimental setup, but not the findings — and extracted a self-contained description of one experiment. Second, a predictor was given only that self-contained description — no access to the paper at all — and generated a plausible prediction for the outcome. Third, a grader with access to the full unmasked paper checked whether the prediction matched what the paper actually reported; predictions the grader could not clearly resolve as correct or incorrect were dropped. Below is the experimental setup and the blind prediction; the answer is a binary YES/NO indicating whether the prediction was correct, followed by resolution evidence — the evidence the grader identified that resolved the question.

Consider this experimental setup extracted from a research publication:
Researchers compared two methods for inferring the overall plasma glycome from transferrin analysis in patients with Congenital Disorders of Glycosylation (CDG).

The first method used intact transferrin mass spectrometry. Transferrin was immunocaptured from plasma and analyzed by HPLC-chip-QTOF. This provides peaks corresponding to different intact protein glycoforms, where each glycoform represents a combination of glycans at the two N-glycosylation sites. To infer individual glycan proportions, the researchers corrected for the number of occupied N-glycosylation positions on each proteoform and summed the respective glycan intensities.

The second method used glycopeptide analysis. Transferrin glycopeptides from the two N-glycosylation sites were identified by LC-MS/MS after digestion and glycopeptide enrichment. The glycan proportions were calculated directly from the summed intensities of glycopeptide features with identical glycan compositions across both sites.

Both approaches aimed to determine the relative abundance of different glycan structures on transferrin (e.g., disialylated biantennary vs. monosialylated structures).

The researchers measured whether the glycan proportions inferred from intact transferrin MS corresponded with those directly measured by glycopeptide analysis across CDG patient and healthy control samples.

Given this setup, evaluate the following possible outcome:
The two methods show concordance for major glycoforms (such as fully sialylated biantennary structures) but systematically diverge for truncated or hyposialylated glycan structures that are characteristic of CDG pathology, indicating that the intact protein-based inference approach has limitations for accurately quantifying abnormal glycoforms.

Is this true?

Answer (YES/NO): NO